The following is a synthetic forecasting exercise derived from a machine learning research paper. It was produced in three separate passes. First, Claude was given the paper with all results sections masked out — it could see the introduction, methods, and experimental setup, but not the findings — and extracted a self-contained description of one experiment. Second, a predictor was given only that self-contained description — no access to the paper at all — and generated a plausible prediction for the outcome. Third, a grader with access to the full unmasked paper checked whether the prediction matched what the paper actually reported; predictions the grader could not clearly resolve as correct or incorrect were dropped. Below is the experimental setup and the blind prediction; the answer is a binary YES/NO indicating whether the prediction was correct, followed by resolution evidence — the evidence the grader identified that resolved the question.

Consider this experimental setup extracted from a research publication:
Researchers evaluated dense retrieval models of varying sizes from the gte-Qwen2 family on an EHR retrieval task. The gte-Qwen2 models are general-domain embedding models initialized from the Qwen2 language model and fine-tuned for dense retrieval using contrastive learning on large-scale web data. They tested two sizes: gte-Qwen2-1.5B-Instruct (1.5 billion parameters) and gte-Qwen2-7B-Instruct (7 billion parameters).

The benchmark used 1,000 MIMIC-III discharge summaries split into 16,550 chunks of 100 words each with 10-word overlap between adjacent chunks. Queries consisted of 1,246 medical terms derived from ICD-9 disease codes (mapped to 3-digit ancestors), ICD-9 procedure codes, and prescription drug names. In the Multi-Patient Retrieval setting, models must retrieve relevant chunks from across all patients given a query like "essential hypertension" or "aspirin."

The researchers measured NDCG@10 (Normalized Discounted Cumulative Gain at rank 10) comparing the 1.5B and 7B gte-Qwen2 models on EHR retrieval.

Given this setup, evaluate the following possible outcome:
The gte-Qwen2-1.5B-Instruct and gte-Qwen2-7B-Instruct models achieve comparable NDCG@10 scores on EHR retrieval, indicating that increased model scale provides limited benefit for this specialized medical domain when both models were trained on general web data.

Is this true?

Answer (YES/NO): NO